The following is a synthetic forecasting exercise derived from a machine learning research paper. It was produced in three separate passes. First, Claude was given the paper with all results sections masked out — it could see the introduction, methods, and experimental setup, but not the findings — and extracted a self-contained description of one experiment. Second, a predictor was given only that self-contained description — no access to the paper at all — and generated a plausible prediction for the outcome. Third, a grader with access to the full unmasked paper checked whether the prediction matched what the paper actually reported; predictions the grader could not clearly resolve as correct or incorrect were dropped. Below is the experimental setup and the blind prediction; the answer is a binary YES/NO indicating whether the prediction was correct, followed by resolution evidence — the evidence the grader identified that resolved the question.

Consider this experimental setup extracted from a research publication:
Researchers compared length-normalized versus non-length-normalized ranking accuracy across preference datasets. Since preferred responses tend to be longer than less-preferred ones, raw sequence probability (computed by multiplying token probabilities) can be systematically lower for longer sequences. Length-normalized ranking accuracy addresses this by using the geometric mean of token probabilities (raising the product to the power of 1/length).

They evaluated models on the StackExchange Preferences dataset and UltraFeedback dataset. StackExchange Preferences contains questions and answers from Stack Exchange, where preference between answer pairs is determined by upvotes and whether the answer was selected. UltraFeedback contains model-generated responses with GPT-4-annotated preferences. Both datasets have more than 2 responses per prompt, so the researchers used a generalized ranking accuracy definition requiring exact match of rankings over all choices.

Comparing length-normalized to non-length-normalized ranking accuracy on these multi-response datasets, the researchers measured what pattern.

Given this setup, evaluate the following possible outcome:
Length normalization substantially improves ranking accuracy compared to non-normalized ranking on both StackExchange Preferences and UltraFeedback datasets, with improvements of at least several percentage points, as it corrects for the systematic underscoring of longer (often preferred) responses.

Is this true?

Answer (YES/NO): NO